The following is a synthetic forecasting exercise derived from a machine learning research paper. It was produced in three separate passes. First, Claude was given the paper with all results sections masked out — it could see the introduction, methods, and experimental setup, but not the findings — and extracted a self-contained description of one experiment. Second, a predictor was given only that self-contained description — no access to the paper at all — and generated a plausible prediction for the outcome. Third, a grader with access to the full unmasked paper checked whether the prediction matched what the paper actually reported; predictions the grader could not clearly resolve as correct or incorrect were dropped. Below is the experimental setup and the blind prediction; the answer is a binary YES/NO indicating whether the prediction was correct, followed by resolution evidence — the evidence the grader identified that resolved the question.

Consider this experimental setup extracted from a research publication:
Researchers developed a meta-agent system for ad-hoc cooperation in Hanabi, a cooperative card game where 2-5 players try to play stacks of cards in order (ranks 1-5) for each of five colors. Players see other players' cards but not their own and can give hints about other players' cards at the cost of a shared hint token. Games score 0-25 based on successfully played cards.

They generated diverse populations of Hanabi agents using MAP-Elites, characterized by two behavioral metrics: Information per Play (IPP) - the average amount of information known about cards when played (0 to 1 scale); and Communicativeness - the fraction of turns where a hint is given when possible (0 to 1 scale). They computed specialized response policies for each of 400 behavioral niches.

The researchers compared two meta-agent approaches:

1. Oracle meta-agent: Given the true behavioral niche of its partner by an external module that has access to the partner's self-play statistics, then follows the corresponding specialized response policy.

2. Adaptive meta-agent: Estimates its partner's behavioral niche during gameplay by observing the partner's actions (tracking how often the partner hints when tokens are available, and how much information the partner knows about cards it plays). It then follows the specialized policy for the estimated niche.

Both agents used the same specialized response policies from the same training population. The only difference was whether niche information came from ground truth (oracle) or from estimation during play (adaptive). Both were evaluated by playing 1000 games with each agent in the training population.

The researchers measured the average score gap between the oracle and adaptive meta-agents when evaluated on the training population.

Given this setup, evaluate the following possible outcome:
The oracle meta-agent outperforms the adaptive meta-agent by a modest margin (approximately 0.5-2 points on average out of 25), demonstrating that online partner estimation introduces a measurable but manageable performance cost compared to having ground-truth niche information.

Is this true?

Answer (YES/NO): NO